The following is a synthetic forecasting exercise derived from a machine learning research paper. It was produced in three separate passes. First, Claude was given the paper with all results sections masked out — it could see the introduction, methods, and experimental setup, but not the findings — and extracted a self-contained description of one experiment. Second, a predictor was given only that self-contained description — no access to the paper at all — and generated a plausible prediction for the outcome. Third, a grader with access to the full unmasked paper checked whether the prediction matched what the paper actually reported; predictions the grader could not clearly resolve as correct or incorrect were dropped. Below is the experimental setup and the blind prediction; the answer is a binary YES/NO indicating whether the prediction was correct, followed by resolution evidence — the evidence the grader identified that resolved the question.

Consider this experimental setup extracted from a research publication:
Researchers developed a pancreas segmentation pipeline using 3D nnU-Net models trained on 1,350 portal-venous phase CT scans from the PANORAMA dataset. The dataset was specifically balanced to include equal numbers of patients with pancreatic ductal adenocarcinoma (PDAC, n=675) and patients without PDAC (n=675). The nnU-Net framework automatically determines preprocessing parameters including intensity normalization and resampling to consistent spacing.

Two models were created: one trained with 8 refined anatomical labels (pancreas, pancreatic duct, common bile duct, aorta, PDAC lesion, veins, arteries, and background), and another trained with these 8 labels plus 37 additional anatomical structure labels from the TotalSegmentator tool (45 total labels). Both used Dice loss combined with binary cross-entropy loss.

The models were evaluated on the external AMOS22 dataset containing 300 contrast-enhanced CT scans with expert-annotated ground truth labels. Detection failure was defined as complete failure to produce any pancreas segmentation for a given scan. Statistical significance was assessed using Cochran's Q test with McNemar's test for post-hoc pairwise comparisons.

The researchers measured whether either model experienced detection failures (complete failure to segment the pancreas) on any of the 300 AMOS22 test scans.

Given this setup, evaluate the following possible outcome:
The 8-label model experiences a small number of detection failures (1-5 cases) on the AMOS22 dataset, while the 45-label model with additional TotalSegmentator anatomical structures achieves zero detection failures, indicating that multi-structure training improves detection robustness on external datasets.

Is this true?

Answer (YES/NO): NO